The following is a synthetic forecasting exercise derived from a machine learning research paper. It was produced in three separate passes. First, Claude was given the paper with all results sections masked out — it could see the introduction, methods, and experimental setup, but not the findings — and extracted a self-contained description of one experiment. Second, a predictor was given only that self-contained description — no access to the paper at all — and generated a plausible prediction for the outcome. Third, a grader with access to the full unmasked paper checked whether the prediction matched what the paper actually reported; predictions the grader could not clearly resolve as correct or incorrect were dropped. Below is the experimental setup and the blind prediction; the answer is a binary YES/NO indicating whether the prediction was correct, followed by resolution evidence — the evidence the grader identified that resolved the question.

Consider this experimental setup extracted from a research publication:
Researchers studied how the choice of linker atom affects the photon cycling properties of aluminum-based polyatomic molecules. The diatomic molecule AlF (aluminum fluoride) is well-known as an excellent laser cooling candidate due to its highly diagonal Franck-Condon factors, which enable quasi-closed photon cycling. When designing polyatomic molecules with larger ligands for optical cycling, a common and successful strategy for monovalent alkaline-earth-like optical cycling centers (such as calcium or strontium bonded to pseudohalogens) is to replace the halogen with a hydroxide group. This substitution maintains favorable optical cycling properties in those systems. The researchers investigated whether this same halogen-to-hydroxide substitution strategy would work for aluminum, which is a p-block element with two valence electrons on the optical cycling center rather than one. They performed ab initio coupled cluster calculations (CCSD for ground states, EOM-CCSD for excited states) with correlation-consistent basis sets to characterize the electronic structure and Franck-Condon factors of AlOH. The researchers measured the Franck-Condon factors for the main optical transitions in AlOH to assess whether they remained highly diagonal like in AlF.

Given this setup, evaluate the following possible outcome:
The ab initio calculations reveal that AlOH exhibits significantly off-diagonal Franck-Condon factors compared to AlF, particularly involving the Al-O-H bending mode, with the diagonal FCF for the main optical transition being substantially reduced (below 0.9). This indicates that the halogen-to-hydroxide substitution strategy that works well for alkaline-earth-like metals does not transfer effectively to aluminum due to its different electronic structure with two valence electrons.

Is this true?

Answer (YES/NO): YES